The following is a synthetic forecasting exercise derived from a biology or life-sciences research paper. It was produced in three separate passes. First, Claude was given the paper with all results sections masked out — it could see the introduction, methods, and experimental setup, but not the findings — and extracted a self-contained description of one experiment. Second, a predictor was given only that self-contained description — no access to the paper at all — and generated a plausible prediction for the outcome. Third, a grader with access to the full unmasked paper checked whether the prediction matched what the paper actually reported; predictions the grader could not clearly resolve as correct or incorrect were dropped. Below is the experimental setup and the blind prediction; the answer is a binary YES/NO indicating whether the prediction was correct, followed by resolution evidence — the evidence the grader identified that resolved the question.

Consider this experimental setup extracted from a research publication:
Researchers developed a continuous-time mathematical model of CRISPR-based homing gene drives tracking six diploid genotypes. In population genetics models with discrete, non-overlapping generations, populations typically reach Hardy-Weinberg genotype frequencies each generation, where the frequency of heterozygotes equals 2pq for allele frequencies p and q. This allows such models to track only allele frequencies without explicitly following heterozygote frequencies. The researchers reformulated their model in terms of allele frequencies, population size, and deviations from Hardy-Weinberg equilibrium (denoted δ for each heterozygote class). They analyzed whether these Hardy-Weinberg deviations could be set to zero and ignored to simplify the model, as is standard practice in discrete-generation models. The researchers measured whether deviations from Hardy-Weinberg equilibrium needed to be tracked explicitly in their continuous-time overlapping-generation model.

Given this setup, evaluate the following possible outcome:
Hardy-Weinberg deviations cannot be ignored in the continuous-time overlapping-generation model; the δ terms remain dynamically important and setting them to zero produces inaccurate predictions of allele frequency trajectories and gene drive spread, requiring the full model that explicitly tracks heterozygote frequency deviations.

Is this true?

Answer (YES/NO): YES